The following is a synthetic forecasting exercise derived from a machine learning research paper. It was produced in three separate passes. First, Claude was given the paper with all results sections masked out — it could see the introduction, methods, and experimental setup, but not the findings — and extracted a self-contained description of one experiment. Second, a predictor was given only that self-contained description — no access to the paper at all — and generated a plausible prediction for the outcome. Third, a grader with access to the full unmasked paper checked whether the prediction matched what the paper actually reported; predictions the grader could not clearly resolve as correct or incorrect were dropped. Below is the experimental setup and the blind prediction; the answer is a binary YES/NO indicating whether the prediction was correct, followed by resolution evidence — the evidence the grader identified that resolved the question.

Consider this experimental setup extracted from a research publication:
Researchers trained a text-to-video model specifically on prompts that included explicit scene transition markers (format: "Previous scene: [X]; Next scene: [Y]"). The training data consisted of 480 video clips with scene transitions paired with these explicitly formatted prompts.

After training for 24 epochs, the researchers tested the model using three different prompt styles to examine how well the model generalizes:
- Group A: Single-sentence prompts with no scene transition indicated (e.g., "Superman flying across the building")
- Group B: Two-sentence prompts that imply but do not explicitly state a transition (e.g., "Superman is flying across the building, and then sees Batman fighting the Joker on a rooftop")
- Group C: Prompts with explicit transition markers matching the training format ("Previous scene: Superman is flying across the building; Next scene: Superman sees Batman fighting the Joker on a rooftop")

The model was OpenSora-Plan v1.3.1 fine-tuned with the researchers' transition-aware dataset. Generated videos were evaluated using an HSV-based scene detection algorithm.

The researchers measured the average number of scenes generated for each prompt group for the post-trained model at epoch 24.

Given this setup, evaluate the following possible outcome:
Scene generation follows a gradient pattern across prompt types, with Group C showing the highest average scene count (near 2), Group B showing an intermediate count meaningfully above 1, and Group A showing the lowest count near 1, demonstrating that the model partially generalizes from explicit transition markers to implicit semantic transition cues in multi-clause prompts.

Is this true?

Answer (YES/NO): NO